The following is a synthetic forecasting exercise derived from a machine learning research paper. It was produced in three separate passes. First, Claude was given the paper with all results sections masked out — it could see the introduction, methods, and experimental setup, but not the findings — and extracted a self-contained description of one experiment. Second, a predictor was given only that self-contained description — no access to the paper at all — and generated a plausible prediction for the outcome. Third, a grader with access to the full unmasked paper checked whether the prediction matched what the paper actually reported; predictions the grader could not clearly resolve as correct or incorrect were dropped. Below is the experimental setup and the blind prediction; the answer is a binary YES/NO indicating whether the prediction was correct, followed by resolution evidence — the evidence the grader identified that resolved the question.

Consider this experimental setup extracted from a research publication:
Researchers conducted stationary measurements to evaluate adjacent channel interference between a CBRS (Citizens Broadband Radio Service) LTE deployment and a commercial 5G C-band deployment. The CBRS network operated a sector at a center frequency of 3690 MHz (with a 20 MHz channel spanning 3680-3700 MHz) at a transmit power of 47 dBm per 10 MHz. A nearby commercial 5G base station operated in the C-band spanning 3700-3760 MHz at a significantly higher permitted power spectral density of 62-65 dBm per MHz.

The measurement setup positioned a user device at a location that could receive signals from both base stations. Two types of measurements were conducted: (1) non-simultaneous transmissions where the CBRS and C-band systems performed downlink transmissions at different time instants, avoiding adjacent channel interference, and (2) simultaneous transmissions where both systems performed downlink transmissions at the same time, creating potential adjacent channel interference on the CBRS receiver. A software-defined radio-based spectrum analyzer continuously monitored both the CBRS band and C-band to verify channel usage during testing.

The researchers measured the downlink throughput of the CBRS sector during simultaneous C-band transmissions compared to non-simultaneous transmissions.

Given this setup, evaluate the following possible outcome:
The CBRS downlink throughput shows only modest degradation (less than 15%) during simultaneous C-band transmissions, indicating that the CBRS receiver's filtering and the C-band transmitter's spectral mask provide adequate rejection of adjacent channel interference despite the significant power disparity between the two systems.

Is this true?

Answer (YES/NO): NO